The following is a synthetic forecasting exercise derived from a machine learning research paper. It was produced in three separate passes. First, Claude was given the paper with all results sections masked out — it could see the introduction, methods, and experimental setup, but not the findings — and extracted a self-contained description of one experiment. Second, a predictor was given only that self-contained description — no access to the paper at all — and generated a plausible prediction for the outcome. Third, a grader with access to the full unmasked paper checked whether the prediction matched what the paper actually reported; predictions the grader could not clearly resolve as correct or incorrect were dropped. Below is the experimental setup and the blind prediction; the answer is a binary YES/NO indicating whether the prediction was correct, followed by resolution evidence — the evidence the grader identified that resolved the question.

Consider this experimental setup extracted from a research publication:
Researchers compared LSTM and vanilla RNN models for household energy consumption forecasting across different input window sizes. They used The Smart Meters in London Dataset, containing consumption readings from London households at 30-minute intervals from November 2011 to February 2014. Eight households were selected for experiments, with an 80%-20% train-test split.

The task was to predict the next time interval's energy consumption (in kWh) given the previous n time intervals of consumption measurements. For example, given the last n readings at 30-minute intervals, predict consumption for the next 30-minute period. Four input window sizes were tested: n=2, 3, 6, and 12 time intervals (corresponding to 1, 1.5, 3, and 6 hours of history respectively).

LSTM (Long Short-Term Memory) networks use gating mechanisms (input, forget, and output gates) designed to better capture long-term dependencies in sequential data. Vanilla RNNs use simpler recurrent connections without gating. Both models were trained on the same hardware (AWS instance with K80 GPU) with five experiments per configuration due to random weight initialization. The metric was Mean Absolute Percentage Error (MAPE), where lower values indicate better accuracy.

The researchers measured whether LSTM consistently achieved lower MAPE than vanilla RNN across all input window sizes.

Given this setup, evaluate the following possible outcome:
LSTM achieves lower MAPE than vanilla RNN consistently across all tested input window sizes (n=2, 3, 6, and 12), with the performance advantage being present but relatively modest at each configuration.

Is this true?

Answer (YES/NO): NO